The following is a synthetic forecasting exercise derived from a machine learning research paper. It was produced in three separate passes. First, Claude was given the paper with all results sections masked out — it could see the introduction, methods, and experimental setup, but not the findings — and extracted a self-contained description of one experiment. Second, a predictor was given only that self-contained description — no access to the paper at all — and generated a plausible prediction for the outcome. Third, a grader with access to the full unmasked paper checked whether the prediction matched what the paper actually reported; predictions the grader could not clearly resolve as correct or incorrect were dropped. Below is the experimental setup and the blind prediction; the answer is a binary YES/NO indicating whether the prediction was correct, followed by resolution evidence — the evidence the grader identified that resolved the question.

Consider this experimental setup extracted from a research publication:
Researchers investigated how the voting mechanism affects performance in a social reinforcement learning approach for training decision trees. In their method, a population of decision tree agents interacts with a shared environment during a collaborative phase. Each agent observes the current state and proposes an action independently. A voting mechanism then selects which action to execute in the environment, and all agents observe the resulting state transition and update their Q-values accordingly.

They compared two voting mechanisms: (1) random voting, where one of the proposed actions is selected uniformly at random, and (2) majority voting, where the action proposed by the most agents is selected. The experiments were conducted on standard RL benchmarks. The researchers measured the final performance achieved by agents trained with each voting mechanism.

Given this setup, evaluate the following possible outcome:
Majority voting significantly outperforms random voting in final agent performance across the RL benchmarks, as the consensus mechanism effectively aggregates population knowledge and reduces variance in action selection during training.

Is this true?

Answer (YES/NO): NO